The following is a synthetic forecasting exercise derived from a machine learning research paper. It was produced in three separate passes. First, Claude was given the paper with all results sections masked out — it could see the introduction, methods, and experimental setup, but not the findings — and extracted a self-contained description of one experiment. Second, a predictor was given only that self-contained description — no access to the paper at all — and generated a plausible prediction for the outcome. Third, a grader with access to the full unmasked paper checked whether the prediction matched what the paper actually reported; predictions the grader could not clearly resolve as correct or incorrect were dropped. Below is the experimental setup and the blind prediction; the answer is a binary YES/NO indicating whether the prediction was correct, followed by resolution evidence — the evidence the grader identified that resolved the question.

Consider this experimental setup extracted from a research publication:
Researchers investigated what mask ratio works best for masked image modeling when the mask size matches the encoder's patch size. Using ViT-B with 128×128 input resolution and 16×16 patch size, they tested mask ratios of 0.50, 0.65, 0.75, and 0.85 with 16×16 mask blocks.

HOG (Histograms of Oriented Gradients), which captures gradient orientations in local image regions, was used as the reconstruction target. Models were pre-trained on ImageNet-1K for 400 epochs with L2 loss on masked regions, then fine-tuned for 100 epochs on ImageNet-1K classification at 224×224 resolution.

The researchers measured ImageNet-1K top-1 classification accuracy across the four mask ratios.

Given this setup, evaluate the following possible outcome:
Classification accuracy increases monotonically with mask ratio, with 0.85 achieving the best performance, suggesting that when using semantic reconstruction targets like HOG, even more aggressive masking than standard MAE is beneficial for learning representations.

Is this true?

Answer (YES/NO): NO